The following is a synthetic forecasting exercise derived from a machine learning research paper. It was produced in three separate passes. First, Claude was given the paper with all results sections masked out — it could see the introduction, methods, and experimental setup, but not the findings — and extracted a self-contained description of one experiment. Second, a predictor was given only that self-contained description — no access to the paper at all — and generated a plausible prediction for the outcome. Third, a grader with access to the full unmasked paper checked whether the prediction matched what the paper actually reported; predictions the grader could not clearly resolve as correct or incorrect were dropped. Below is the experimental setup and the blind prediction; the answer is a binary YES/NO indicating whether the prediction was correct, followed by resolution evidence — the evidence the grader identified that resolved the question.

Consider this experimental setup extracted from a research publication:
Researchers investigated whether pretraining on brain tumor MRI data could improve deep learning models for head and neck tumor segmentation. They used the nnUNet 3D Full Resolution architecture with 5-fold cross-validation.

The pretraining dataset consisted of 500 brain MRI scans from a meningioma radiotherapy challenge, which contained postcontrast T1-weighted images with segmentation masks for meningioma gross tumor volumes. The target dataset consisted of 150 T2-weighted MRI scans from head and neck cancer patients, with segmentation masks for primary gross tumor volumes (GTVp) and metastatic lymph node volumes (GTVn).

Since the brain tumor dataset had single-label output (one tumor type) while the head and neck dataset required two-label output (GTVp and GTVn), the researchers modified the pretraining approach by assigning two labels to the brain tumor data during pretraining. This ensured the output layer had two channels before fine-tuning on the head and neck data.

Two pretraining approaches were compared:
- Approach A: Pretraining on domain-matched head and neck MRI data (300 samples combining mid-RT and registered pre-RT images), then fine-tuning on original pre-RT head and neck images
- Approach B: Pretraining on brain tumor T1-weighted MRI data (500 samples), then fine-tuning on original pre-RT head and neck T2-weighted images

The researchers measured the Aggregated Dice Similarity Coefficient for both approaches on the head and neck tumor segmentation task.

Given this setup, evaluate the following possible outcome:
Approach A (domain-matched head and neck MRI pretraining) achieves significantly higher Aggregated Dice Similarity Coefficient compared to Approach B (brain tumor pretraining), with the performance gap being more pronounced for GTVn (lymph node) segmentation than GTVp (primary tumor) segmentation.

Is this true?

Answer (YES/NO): NO